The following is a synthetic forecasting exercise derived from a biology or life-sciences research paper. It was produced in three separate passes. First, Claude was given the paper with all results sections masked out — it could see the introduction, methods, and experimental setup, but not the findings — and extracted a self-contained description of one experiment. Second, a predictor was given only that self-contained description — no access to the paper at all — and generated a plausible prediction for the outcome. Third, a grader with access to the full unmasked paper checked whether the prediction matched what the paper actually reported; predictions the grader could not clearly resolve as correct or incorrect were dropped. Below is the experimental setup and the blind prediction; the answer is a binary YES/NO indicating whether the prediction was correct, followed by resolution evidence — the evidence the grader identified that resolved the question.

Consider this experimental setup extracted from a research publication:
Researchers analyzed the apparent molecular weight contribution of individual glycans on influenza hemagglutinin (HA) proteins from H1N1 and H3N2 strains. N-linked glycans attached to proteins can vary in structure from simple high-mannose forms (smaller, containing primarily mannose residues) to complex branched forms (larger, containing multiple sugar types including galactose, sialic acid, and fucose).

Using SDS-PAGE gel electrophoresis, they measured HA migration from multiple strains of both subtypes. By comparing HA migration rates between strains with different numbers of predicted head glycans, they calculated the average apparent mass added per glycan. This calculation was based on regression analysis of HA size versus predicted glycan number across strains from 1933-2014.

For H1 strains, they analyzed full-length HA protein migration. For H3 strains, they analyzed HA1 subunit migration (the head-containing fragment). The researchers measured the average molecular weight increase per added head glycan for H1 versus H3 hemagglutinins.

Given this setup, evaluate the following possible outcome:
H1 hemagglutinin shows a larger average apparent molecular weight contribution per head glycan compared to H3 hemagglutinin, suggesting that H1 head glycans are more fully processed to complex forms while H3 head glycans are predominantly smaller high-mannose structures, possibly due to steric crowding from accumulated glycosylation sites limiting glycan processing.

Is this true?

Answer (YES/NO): YES